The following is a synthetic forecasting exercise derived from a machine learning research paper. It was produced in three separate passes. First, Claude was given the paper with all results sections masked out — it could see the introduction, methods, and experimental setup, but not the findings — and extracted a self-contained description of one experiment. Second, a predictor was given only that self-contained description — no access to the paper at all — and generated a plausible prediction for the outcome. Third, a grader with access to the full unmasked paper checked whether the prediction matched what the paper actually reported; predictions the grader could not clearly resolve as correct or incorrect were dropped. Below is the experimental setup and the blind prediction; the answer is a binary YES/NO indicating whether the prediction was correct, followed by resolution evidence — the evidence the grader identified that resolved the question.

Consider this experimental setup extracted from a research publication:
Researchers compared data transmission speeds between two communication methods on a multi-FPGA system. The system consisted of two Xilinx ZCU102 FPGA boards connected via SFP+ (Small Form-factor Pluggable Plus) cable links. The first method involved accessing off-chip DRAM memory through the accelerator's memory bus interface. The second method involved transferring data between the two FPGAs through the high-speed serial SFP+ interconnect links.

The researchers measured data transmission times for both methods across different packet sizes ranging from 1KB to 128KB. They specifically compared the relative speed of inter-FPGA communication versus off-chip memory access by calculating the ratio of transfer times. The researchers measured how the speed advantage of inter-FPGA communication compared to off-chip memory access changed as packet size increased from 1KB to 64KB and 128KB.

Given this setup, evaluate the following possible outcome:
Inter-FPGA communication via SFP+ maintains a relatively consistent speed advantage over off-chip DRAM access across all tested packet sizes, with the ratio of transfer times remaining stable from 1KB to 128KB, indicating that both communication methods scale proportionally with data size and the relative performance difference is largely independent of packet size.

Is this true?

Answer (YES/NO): NO